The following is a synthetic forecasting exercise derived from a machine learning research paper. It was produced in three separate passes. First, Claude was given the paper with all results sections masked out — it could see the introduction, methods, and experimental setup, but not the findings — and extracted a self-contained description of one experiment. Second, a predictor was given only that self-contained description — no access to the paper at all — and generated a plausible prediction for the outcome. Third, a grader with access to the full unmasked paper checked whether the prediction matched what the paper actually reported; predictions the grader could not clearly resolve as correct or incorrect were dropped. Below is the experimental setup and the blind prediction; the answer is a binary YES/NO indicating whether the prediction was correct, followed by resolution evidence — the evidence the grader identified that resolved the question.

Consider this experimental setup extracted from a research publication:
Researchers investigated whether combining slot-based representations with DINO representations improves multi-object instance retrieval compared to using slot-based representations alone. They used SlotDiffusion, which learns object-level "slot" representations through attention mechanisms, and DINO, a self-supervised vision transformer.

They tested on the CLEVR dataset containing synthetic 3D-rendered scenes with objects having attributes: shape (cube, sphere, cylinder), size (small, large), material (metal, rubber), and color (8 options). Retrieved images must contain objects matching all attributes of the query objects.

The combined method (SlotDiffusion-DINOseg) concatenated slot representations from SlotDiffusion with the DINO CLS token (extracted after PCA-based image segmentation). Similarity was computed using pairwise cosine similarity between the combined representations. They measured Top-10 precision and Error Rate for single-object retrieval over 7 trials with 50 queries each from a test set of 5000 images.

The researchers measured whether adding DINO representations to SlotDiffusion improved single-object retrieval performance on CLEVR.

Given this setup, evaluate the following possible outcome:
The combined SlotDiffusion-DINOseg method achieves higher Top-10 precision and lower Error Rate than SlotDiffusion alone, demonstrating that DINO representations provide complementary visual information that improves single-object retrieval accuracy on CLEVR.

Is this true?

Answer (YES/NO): YES